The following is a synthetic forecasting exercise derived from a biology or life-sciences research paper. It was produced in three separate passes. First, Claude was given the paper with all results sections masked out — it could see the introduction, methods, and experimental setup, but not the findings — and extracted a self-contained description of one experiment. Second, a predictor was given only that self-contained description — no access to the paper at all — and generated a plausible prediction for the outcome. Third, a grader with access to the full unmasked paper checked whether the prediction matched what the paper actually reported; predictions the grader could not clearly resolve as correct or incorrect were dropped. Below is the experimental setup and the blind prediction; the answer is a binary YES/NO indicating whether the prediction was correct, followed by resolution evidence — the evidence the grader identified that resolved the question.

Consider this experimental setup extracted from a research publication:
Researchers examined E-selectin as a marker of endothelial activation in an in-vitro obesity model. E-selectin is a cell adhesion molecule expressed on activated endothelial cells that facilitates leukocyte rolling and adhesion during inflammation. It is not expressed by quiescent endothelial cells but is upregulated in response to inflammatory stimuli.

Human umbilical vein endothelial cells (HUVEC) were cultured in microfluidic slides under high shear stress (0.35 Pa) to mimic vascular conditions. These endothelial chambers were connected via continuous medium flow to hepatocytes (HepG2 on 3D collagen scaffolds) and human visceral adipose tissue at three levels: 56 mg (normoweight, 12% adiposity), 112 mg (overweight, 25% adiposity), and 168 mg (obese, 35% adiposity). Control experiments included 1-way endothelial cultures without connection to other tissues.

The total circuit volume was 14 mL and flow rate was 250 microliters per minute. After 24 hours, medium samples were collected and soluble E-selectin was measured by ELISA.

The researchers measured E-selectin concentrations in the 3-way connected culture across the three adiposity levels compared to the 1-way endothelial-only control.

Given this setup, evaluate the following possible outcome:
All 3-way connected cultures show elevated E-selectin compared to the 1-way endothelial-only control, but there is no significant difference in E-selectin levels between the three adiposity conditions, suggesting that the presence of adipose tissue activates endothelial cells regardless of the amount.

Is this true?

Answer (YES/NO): NO